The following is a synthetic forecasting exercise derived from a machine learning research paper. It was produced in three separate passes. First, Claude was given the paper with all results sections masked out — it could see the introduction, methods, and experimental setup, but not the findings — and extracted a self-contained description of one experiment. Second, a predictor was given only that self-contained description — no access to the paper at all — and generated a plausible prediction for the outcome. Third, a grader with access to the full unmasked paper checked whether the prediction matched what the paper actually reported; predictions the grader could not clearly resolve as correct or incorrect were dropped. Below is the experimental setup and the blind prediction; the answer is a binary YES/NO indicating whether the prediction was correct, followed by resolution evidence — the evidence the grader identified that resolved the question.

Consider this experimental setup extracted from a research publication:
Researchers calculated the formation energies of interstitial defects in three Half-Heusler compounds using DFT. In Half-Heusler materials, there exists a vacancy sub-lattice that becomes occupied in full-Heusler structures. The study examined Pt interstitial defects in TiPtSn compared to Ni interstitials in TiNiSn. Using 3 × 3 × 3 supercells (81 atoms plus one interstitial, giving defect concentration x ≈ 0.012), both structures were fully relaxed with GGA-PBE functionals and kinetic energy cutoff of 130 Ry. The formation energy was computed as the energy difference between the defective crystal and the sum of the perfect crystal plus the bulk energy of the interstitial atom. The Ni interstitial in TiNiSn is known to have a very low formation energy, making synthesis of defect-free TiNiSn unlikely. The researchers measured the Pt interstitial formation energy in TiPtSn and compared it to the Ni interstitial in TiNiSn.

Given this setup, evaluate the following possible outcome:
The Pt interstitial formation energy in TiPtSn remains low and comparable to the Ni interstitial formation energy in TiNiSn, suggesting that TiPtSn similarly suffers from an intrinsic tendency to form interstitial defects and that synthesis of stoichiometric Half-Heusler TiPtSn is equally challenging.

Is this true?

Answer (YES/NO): NO